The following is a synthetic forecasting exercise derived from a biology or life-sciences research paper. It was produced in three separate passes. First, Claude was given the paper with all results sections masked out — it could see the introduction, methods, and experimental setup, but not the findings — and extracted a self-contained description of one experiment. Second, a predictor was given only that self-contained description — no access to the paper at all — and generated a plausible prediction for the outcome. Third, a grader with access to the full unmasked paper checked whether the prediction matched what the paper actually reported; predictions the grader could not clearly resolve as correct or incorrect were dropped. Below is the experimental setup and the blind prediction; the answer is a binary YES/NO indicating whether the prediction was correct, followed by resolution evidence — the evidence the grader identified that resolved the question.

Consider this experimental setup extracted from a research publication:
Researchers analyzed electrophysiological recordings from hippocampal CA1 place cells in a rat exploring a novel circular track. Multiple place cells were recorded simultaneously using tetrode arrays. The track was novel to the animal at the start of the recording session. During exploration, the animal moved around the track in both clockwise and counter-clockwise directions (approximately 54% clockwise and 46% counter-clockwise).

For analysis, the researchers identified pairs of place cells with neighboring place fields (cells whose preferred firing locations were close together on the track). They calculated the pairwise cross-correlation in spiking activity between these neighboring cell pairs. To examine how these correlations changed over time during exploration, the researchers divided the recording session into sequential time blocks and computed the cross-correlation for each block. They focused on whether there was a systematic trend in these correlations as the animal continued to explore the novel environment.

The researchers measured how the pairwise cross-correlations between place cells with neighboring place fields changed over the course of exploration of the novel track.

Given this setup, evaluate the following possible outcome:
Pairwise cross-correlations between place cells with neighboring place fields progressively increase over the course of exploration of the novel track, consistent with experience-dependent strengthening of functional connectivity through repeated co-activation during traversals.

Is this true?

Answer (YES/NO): NO